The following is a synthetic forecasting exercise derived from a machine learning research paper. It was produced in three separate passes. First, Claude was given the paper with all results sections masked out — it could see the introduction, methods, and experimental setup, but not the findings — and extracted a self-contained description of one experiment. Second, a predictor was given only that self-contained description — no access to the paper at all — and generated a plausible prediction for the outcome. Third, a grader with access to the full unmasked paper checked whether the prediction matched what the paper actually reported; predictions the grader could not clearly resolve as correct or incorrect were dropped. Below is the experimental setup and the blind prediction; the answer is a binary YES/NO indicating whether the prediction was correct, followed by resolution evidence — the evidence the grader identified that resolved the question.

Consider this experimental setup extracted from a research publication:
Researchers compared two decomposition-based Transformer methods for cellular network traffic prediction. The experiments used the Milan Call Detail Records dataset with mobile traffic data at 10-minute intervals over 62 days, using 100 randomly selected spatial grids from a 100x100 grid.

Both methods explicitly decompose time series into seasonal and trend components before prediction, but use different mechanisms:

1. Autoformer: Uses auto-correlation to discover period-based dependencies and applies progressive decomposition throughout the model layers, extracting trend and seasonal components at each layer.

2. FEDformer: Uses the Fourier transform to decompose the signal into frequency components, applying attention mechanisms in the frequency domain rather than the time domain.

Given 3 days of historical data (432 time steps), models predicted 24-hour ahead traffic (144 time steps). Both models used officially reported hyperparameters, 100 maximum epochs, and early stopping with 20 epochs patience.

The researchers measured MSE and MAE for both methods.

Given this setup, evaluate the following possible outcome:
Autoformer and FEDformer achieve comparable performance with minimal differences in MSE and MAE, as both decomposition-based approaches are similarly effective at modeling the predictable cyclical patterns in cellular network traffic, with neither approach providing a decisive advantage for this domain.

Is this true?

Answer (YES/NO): NO